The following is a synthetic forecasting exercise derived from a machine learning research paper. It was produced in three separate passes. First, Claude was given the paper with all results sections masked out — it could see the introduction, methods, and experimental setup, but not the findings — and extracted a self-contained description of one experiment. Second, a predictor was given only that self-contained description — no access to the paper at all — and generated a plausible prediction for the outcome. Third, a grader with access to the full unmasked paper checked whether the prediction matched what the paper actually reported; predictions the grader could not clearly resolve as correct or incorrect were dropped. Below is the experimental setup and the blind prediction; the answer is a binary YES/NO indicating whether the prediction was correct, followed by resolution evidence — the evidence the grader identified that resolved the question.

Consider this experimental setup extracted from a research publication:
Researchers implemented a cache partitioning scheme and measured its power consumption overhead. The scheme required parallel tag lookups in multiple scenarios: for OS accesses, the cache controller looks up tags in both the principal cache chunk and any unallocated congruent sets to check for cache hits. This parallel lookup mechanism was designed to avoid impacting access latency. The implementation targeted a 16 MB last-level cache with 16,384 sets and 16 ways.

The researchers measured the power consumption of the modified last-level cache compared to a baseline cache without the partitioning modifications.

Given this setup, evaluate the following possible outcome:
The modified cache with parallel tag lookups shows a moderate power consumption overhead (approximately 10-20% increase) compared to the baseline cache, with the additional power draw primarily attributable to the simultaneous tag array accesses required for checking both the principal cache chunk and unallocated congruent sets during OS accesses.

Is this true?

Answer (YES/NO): NO